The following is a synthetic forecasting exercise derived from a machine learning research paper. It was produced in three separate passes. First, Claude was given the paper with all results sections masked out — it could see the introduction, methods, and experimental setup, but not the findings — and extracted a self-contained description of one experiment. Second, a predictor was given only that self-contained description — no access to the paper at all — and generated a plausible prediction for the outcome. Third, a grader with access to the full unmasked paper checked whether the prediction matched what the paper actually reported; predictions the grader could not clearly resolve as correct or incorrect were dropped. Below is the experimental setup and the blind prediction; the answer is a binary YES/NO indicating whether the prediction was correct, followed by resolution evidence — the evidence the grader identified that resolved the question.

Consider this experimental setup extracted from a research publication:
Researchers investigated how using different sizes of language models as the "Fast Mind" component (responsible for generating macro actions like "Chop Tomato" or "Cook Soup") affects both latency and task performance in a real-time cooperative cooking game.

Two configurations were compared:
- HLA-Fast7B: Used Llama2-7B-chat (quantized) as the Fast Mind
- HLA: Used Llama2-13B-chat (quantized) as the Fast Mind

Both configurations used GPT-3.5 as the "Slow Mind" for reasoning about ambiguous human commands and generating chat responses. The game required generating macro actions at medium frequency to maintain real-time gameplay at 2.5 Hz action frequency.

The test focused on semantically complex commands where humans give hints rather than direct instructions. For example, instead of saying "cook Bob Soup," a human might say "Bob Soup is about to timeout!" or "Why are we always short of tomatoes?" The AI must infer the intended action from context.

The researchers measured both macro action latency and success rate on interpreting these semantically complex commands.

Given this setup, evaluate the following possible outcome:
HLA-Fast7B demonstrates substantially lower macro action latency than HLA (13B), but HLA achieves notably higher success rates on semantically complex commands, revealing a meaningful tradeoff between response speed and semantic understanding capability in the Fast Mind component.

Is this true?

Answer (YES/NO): YES